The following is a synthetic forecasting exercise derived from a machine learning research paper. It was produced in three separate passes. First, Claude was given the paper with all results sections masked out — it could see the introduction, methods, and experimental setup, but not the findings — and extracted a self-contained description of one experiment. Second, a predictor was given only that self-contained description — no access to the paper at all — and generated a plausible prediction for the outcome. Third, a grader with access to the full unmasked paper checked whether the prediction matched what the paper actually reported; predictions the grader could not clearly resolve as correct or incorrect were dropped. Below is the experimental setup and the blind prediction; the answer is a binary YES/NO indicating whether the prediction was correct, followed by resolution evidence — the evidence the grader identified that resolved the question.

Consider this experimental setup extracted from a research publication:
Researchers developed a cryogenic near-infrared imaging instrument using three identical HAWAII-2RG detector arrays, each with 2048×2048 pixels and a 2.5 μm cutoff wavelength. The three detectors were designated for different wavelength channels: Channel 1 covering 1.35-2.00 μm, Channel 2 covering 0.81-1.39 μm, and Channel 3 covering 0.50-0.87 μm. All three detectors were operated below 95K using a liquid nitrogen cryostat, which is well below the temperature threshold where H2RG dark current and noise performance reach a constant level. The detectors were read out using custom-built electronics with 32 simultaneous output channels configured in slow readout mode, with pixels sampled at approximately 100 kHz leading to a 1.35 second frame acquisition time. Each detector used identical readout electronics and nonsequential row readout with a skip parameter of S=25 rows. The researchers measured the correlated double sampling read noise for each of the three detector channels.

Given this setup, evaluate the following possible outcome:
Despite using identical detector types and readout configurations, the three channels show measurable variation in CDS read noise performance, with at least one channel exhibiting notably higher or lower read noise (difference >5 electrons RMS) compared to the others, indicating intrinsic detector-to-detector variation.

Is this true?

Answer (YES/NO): YES